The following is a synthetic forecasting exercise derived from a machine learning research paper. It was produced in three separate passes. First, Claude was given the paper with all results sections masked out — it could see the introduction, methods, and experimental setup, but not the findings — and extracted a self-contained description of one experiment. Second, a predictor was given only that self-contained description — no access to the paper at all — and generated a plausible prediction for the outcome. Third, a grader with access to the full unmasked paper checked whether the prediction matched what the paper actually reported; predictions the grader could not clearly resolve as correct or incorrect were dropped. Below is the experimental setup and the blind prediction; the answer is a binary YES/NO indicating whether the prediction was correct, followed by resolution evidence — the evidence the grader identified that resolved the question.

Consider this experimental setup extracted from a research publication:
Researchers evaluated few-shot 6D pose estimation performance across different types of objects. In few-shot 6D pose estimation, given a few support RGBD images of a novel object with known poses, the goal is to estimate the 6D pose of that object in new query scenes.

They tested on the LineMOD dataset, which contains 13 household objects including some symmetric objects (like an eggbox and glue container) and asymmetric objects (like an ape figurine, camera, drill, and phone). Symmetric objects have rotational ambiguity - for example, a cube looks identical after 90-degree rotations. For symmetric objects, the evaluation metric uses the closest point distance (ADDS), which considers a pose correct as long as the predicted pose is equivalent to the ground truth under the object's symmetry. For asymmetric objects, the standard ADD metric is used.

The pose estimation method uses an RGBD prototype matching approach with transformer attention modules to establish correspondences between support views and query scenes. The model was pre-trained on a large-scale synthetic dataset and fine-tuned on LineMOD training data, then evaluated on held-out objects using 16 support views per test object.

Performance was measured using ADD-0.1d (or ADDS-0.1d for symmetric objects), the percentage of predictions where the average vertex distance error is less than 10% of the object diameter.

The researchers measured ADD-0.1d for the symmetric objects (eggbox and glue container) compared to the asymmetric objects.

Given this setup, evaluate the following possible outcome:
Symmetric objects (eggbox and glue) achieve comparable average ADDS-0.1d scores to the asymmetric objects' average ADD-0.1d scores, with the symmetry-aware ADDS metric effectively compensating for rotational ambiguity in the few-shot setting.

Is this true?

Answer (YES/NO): NO